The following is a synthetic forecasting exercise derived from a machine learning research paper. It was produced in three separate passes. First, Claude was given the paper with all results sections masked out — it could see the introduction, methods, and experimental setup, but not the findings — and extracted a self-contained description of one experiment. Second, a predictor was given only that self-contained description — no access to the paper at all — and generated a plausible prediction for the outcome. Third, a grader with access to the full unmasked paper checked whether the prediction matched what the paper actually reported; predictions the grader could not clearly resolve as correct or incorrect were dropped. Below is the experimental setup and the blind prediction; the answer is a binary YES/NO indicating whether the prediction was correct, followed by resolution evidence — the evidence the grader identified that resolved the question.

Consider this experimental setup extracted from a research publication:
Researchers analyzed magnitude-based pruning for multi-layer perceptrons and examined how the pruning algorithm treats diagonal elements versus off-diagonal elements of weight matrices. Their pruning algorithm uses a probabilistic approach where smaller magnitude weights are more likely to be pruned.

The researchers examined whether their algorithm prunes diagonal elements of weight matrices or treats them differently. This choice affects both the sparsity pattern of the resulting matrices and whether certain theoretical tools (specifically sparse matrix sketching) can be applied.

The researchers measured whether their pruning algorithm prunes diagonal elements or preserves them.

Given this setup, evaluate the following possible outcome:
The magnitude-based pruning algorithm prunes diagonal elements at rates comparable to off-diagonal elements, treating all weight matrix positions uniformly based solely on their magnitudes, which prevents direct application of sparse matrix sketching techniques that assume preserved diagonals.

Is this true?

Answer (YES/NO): NO